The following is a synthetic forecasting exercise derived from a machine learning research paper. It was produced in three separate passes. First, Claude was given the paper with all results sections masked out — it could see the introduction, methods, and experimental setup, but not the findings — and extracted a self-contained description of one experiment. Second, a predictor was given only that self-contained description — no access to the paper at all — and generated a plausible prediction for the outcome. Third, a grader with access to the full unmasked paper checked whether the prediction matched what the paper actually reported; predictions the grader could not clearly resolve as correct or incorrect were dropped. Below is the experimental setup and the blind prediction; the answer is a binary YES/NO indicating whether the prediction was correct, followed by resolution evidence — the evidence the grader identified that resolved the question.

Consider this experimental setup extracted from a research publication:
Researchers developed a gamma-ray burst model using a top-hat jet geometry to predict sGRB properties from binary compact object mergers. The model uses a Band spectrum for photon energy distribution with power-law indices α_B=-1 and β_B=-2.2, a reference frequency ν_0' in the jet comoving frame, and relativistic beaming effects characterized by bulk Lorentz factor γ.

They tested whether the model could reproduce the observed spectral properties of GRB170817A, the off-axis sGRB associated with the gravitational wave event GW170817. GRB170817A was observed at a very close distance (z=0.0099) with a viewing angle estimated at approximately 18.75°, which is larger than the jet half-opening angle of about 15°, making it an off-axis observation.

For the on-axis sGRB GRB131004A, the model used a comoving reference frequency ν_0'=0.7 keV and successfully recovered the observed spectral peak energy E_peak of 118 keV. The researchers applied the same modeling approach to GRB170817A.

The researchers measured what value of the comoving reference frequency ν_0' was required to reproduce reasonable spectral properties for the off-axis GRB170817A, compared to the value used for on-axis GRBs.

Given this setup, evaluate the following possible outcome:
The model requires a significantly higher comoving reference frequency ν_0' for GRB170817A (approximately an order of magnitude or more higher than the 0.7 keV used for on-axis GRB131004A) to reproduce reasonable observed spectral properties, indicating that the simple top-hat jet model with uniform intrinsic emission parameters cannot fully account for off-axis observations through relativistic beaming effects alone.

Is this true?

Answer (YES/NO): YES